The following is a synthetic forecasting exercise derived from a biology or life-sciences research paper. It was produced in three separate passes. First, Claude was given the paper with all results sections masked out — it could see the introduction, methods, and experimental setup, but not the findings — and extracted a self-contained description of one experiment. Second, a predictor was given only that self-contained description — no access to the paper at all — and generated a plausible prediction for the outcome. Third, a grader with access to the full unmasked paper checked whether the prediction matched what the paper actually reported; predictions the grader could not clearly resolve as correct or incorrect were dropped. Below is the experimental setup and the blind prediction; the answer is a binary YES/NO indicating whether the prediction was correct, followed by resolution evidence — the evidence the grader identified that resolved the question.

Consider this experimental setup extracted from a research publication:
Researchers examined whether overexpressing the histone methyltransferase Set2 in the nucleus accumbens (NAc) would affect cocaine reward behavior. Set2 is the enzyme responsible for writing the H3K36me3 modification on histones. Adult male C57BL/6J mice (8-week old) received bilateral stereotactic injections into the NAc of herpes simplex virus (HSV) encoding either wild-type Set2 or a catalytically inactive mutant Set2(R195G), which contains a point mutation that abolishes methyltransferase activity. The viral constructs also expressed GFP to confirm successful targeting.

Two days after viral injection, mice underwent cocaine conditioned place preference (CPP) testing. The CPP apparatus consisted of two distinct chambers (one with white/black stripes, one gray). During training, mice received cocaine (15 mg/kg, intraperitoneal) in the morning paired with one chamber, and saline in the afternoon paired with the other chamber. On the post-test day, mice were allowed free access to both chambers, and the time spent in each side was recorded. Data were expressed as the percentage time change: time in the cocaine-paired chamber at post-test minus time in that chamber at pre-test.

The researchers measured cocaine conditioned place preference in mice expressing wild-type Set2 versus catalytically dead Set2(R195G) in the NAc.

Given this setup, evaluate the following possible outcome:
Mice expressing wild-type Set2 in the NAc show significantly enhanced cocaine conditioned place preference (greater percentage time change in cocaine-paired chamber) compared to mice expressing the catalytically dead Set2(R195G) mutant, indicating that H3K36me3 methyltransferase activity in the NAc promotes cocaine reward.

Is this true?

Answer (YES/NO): YES